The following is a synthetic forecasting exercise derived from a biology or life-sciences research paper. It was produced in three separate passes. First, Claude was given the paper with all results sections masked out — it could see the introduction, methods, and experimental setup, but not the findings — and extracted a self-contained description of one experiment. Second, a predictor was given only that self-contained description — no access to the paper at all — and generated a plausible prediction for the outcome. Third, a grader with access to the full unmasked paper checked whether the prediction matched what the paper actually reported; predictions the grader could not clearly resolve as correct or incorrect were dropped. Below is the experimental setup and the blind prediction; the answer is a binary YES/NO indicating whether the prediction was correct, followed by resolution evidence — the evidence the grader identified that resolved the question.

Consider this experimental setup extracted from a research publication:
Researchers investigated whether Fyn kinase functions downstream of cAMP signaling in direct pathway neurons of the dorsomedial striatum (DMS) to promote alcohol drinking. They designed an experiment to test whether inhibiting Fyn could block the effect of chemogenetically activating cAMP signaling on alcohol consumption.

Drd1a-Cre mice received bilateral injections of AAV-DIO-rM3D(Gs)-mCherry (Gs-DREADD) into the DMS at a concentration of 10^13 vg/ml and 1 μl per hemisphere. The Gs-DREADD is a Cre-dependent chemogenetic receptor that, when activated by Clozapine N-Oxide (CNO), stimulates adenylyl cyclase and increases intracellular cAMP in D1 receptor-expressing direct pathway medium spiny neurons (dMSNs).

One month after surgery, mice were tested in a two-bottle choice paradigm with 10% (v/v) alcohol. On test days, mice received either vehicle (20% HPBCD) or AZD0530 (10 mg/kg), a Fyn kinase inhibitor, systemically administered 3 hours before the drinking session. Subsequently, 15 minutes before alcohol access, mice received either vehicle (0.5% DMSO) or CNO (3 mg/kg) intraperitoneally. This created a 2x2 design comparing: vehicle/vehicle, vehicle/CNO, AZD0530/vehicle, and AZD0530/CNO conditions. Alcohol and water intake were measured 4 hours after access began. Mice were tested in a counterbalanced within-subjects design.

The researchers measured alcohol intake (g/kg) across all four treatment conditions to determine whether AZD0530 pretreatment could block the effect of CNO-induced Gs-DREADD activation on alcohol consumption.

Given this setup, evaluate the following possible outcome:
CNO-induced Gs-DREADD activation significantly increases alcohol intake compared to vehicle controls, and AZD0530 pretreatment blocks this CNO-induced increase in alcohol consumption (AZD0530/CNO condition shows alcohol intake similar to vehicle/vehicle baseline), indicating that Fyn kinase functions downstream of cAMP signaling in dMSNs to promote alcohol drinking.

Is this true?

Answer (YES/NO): YES